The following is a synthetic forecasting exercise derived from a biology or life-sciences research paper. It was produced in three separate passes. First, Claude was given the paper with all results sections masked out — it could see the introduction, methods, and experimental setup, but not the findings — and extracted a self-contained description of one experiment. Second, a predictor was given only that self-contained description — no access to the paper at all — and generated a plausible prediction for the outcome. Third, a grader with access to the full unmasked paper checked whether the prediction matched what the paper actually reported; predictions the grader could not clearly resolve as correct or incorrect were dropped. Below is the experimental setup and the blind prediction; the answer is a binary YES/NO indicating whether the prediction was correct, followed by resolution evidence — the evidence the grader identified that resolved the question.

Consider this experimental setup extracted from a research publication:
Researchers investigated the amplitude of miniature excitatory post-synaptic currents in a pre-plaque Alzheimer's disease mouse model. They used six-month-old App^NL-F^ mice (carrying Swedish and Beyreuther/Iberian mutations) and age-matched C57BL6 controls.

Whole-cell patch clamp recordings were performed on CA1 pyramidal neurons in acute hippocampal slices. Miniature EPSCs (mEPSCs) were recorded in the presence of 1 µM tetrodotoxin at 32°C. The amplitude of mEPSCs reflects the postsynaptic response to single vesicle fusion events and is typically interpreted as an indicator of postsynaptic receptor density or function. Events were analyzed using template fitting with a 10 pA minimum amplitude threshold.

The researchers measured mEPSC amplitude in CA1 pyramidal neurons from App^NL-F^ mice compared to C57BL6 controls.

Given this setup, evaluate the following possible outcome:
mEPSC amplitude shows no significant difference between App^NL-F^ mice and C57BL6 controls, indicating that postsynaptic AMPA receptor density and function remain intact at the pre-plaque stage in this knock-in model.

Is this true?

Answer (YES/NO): YES